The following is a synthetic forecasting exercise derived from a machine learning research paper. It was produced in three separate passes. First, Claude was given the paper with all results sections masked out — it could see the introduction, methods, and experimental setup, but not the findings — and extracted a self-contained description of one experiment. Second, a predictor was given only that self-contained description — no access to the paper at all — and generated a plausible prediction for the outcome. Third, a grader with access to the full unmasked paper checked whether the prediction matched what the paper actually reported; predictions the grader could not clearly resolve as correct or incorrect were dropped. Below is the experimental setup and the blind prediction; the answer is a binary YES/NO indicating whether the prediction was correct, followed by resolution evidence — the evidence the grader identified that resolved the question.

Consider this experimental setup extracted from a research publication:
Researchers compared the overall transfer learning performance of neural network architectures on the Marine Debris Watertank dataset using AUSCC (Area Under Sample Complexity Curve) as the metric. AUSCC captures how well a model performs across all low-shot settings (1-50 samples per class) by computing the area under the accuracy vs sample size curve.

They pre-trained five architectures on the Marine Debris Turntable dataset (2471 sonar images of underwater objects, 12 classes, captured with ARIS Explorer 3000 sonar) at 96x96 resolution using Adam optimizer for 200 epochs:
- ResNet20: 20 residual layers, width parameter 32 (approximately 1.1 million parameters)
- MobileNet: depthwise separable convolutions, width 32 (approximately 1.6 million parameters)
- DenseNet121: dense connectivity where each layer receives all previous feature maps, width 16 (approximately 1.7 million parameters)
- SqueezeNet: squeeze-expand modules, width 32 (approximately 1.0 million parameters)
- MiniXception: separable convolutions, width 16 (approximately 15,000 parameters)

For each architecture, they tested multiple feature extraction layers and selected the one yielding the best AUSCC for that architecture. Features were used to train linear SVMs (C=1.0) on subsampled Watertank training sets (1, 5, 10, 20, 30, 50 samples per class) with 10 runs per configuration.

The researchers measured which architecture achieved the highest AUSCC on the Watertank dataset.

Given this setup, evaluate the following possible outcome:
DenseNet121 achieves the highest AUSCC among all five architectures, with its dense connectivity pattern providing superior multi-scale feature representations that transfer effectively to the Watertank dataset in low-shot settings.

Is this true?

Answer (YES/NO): NO